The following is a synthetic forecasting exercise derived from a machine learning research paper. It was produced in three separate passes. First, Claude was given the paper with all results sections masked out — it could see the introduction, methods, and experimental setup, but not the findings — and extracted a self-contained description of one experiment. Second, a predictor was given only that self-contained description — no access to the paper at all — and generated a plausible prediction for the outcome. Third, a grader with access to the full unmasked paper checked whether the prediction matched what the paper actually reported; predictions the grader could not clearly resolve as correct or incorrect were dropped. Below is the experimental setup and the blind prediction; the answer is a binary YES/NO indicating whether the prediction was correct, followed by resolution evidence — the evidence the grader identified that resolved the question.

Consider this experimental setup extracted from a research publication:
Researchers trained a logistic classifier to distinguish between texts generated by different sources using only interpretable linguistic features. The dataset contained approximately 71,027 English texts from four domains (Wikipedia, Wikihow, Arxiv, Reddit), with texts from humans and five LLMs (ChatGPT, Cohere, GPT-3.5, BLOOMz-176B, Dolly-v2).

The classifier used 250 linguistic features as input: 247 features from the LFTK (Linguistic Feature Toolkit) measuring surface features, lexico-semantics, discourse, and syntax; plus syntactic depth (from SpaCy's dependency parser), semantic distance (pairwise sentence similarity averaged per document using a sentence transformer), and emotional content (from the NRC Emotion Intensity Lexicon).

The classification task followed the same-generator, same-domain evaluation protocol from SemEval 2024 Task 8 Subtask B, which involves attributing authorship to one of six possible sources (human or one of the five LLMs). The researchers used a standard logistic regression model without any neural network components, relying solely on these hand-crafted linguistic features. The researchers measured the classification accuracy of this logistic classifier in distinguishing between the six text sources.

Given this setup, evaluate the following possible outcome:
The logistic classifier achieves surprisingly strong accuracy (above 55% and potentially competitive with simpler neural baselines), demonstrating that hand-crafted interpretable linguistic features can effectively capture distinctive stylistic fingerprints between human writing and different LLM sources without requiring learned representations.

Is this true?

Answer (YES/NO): YES